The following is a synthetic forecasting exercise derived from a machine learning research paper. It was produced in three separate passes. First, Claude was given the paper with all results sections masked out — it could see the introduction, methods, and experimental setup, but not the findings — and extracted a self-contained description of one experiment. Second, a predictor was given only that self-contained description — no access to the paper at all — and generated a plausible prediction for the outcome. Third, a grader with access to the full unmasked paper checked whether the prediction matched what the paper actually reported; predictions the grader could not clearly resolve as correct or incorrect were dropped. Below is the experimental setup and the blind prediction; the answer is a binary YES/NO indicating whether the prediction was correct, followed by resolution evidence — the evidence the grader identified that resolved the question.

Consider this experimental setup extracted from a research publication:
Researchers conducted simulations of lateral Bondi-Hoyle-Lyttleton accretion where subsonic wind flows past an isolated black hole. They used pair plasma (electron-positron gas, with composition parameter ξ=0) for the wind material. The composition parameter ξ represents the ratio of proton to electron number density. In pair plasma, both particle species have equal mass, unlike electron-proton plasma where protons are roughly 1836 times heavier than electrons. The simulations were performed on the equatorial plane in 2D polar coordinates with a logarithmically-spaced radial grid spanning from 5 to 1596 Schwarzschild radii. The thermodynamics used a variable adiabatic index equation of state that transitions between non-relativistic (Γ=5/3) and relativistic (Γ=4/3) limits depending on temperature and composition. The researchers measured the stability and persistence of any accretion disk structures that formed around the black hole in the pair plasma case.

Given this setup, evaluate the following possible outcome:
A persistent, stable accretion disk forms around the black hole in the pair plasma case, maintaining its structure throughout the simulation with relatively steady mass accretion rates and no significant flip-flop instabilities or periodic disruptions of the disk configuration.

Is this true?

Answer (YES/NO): YES